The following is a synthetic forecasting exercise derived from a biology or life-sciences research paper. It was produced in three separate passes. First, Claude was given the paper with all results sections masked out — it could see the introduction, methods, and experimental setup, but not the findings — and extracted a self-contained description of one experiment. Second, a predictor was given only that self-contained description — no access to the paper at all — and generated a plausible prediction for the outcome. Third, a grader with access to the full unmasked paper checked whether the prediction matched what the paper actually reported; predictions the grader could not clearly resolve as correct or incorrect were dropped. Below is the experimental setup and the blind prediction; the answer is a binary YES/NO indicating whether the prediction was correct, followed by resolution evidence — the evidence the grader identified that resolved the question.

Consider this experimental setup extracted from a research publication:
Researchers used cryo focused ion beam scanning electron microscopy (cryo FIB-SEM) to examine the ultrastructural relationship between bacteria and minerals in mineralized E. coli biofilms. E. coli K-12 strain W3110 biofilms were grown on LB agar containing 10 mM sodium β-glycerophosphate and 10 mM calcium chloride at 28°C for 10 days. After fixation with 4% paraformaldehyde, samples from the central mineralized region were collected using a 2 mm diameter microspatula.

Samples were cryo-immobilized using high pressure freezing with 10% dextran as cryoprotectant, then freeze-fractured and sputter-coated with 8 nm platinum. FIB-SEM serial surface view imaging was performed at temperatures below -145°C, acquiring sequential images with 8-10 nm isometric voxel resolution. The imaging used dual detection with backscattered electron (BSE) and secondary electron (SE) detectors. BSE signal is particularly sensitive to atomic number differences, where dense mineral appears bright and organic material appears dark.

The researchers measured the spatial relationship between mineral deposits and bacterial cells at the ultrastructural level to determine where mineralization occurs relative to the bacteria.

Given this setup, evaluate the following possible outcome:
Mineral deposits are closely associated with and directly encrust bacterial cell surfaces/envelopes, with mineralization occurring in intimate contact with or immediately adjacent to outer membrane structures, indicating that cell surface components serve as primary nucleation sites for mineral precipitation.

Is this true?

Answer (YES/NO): NO